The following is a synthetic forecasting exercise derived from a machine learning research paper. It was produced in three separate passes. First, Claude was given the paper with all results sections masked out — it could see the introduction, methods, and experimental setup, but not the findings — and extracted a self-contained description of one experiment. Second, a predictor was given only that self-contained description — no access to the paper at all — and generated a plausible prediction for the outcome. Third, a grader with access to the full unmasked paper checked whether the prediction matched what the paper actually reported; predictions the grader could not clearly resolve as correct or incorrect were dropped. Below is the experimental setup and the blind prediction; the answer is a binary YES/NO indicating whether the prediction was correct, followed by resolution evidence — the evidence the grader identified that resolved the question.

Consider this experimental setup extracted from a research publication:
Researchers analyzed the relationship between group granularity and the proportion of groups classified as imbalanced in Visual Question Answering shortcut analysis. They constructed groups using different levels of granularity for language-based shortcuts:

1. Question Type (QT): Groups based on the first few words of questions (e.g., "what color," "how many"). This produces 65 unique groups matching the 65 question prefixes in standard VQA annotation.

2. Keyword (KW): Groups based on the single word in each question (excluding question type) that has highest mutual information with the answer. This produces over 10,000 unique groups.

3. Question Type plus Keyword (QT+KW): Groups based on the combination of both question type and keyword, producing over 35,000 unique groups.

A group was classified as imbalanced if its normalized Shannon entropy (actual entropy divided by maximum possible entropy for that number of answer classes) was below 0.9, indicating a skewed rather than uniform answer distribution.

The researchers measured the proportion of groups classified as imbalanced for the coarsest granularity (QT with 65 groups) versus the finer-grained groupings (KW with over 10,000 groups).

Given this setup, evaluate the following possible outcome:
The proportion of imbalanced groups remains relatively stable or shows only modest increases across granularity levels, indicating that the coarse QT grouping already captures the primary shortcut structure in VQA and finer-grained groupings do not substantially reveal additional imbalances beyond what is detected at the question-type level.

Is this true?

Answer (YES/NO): NO